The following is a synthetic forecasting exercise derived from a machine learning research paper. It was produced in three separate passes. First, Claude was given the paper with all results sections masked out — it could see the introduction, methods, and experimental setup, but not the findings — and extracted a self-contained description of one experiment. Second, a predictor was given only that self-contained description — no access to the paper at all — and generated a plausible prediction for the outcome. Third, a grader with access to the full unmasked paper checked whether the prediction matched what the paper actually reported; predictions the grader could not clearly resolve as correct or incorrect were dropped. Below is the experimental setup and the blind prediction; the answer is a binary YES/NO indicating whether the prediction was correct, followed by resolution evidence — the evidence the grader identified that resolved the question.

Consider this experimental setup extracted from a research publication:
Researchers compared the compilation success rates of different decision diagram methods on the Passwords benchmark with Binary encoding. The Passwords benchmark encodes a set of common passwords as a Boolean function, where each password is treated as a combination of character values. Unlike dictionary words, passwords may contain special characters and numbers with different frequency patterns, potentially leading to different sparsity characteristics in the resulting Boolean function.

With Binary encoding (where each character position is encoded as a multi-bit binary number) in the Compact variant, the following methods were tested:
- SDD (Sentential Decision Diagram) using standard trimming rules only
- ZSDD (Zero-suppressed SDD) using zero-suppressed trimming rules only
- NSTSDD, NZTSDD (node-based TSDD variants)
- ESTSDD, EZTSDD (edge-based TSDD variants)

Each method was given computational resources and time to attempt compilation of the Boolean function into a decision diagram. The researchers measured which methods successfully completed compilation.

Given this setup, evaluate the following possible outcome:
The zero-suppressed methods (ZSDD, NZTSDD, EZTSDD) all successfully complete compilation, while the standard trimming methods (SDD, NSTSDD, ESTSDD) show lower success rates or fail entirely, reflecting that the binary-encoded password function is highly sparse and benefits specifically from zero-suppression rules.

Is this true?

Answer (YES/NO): NO